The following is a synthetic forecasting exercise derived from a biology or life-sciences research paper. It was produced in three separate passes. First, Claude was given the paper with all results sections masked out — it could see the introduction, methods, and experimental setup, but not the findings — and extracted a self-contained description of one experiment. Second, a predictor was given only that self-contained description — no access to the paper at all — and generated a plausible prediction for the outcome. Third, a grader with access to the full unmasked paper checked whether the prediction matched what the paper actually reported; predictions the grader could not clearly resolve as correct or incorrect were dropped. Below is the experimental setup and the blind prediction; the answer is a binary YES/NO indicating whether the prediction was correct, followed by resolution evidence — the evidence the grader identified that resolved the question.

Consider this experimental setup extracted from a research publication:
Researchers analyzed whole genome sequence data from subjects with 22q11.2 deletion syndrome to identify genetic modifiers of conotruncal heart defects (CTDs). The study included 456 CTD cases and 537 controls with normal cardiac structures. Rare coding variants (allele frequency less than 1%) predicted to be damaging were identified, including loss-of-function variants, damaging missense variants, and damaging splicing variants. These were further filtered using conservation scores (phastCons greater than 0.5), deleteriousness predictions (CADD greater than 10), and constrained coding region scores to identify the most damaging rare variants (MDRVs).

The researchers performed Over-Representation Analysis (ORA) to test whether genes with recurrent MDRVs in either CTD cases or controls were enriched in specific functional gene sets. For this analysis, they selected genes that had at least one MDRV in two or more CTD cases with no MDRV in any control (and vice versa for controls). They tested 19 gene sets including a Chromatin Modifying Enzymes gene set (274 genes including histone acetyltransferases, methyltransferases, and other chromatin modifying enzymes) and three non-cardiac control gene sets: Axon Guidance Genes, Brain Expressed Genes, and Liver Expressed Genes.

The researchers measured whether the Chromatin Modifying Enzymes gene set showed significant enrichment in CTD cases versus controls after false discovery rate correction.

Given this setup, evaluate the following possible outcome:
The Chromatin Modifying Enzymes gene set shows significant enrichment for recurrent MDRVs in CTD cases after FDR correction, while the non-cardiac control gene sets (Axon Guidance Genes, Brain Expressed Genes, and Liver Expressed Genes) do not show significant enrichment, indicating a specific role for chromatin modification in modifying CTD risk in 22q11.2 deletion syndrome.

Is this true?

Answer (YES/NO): YES